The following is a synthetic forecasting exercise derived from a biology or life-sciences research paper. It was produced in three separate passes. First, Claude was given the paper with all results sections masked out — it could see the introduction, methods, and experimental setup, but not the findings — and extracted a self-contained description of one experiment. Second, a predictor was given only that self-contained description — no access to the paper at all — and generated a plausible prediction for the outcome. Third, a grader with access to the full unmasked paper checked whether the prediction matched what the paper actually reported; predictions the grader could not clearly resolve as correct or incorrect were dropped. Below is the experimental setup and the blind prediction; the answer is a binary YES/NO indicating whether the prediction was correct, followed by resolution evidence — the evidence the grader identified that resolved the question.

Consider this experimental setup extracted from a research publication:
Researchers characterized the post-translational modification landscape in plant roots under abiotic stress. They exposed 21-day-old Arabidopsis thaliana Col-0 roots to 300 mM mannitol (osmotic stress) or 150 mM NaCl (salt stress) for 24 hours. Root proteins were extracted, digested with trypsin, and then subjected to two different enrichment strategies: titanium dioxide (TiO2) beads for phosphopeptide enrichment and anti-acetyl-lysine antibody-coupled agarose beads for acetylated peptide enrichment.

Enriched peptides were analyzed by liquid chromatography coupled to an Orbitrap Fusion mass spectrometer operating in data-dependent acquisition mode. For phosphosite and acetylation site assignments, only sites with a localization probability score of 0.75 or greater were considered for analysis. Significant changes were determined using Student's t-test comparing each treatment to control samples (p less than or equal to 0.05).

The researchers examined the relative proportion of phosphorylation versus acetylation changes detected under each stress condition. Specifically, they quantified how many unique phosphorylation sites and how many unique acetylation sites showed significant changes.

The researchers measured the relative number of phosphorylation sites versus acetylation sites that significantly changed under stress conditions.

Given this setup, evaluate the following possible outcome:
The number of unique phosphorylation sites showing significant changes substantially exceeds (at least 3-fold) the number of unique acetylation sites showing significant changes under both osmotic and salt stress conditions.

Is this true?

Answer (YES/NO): NO